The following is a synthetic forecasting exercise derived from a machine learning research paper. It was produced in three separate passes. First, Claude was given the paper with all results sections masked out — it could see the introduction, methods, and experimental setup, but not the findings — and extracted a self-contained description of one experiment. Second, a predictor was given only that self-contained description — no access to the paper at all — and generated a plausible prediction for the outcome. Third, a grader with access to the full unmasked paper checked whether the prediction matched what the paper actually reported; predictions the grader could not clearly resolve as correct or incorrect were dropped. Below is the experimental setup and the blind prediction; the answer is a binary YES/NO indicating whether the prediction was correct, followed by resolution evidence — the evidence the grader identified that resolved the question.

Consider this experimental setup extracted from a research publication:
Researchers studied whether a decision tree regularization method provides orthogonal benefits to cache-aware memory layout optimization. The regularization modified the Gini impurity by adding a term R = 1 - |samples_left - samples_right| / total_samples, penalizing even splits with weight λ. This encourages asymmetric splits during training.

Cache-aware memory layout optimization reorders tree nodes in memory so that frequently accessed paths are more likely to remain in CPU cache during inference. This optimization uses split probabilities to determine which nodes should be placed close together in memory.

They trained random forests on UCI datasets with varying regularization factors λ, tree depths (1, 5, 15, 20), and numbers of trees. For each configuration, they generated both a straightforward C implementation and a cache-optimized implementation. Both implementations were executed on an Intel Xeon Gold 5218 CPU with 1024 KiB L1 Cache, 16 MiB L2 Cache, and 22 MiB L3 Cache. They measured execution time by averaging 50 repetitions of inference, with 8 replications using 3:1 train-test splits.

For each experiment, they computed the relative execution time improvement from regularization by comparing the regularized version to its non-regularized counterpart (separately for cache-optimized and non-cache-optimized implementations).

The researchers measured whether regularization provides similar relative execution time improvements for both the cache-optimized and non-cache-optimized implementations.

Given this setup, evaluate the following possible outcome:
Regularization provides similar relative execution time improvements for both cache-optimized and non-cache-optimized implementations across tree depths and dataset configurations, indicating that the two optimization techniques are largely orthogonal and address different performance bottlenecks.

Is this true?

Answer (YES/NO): YES